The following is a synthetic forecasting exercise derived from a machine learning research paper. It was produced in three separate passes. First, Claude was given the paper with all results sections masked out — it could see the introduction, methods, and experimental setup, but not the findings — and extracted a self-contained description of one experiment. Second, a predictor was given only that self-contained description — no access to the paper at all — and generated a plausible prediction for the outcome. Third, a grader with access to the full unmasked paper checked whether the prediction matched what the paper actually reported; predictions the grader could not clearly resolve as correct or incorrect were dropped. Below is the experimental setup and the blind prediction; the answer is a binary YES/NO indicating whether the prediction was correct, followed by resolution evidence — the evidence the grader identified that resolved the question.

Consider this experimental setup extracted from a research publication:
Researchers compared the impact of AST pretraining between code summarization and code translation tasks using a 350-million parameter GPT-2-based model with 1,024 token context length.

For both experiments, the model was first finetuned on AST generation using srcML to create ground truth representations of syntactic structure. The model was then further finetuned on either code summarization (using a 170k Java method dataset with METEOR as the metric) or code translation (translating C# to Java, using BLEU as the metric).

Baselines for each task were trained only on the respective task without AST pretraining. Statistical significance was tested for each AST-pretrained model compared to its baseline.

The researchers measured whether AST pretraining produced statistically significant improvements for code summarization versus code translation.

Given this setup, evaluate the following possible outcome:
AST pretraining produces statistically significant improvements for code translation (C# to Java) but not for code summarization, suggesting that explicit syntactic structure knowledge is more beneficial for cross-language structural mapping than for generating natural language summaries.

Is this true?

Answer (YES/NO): NO